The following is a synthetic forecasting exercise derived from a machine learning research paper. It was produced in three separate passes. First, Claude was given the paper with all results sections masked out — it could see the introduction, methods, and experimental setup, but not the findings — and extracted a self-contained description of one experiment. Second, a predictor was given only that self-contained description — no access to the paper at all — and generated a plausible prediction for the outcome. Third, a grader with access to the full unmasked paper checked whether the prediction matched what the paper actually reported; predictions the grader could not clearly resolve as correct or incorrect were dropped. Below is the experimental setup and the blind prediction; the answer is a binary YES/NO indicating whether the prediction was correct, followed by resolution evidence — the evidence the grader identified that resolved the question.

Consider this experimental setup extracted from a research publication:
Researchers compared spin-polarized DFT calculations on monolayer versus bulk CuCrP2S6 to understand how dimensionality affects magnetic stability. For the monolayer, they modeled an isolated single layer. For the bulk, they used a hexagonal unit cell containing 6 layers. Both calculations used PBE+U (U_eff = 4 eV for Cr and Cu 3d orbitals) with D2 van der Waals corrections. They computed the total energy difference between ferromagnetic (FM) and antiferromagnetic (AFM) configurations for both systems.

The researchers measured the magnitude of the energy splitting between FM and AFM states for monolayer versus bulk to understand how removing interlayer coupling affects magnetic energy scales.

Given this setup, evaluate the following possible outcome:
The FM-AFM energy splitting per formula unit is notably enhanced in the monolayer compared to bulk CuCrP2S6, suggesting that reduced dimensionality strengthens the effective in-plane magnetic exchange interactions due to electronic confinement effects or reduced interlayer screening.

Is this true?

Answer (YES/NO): YES